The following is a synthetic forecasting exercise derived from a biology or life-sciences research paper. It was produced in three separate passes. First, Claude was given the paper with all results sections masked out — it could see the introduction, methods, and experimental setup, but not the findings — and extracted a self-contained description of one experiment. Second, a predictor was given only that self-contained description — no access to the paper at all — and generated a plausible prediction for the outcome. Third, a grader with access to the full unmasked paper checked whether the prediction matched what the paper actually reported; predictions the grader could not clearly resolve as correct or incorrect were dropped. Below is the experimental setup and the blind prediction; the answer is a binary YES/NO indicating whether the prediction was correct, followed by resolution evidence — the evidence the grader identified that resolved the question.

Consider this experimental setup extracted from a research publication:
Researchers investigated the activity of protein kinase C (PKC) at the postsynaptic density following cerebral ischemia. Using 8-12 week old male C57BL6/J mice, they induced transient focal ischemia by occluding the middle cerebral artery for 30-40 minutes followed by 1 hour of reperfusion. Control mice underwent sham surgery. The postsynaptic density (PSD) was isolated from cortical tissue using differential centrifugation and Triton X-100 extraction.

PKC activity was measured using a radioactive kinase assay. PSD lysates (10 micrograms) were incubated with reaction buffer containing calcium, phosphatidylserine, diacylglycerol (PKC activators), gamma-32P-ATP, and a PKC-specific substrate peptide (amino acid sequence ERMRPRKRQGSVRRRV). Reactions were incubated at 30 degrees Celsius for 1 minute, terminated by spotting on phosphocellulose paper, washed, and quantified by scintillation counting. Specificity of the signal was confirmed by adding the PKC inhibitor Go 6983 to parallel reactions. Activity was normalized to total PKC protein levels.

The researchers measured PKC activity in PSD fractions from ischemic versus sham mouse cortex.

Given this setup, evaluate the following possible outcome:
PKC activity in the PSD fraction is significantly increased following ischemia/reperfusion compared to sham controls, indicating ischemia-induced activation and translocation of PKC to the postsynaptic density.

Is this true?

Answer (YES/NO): NO